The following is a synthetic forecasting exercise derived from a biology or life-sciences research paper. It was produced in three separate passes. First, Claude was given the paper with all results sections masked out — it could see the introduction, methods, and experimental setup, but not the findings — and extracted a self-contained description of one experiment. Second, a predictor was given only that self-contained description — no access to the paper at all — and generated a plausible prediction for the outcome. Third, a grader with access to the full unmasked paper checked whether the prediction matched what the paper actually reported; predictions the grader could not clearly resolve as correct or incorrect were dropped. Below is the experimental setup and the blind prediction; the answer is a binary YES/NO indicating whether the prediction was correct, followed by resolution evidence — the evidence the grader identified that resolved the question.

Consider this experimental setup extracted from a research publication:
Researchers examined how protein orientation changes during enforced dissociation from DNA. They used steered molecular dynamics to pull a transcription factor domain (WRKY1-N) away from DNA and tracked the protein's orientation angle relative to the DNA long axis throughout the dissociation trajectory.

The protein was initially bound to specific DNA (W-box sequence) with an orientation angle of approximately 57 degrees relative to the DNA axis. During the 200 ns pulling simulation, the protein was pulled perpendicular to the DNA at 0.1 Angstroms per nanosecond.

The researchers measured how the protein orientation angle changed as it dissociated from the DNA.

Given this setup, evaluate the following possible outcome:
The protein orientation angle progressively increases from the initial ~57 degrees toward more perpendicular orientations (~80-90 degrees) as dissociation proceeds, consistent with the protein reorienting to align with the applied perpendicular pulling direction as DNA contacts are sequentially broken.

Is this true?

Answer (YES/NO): NO